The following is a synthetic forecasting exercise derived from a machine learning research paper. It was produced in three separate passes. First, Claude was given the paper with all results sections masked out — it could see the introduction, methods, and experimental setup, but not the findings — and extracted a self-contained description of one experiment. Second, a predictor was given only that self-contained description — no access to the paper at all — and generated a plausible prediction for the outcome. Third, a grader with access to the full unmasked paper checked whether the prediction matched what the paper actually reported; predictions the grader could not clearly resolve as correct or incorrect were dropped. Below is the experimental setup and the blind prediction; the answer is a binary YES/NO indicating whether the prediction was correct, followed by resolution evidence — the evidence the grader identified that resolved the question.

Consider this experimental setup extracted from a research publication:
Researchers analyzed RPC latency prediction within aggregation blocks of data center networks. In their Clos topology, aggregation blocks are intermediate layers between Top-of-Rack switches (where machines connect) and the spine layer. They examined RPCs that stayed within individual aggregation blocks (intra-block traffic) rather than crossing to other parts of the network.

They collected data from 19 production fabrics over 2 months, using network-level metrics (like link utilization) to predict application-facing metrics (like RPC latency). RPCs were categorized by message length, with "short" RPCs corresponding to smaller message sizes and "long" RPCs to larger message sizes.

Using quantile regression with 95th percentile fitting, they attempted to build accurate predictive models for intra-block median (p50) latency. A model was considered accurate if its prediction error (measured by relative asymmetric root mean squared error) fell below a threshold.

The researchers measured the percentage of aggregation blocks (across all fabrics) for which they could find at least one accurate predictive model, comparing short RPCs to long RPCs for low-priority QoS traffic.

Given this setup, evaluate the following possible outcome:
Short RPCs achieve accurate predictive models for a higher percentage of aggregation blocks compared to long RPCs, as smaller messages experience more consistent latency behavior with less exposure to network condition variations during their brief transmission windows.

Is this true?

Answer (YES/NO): YES